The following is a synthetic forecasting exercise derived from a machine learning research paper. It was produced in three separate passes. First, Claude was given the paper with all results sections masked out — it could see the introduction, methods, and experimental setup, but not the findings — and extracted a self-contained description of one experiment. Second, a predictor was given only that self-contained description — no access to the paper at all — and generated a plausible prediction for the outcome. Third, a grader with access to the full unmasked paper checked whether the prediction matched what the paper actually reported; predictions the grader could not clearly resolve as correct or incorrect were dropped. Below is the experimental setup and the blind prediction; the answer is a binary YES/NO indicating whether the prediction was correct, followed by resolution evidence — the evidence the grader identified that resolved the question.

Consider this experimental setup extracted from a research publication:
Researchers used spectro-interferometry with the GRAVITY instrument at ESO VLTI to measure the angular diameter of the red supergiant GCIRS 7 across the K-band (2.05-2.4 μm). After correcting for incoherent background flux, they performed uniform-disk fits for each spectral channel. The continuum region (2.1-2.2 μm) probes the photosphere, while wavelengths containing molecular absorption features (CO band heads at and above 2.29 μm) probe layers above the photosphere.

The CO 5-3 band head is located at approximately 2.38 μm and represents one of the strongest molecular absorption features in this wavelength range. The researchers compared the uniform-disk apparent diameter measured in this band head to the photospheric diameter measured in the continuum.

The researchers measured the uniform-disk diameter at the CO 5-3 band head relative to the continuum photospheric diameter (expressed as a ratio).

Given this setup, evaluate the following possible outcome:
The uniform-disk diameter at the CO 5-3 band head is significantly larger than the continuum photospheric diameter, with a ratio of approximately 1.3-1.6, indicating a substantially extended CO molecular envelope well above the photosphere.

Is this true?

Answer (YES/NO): NO